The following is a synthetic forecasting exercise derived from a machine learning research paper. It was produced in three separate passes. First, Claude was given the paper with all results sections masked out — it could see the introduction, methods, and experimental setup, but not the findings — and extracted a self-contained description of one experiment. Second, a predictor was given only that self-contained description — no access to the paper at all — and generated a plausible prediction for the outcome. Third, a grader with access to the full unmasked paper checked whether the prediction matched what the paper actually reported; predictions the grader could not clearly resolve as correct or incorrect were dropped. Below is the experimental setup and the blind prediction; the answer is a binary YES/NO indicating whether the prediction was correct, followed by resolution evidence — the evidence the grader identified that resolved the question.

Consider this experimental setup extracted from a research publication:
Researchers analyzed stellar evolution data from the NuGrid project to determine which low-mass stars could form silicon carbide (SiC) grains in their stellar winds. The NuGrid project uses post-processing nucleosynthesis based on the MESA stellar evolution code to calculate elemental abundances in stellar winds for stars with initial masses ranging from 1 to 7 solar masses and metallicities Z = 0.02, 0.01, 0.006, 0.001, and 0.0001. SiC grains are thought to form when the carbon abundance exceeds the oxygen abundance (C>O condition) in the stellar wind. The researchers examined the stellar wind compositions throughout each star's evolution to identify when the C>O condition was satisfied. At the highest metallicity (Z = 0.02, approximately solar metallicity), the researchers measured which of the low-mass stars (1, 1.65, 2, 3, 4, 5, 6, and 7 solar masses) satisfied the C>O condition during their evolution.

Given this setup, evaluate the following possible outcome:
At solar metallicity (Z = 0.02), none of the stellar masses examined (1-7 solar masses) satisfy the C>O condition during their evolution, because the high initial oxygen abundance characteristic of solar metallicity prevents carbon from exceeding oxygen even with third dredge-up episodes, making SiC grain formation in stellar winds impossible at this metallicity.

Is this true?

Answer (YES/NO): NO